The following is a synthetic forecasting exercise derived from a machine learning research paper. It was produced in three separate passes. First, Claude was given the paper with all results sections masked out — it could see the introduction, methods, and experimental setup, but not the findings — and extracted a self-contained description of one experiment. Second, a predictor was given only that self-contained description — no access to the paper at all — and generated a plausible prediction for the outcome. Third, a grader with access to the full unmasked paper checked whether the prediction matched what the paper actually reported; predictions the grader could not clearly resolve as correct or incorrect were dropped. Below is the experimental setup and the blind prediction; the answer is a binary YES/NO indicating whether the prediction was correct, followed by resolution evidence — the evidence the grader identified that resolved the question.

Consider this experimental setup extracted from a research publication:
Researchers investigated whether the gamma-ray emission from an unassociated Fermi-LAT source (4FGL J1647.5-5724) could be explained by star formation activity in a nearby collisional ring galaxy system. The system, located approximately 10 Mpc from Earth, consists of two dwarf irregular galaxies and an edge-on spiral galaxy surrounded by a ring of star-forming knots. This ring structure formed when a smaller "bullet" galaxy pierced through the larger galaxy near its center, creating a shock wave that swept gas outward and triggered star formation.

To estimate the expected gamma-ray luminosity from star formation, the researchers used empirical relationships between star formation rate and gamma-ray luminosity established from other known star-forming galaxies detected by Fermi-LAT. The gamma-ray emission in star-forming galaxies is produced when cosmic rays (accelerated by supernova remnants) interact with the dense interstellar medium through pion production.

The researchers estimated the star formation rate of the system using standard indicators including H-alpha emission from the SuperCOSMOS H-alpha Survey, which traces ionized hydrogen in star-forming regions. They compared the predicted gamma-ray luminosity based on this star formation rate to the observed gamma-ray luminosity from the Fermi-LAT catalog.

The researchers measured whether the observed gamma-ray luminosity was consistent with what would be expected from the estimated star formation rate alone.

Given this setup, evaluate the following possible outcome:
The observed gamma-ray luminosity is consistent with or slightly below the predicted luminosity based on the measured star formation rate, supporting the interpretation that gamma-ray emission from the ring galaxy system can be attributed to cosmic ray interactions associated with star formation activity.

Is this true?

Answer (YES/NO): NO